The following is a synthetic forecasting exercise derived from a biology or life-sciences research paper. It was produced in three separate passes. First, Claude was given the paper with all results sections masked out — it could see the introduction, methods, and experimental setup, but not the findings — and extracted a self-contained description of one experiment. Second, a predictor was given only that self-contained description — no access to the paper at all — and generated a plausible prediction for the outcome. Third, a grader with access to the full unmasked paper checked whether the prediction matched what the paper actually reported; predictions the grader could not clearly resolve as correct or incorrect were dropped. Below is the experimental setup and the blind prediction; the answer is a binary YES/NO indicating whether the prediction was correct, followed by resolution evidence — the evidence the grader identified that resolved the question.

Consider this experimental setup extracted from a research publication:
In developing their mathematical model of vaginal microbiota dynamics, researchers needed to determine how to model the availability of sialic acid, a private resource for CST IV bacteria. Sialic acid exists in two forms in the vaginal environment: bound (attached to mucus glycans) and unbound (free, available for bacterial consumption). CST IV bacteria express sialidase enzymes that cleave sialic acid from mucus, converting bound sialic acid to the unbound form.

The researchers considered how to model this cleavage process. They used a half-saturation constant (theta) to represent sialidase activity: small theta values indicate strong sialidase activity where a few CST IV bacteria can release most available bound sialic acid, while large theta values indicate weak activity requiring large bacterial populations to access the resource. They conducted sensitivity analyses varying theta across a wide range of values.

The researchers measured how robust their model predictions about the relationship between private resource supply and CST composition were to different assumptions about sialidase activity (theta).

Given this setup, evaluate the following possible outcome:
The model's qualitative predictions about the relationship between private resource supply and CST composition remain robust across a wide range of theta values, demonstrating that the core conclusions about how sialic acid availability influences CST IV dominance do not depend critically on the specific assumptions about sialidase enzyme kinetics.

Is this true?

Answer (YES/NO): YES